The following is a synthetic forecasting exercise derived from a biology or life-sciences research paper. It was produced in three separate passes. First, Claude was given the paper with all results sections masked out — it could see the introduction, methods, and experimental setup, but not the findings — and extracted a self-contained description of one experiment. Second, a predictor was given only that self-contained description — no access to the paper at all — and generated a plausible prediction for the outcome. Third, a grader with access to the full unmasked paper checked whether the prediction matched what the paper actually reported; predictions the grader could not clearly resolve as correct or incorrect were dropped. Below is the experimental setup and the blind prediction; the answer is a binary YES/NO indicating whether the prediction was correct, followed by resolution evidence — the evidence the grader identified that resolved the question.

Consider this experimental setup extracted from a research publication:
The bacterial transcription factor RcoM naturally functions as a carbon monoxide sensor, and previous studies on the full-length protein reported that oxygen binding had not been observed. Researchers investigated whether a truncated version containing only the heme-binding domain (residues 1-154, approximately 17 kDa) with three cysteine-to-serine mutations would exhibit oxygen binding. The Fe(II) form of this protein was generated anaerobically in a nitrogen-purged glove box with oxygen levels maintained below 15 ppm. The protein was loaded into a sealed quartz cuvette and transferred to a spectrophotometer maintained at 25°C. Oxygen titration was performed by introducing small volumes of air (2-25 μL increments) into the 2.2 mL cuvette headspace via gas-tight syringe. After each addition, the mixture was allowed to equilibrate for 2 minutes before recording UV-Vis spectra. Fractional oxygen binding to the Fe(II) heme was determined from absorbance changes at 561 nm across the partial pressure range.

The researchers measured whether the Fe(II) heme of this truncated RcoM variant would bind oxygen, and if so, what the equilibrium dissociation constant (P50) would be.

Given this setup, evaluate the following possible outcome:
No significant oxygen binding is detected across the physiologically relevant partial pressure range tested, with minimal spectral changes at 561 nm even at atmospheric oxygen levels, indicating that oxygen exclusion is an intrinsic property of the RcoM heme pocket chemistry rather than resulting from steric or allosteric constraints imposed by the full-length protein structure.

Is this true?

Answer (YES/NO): NO